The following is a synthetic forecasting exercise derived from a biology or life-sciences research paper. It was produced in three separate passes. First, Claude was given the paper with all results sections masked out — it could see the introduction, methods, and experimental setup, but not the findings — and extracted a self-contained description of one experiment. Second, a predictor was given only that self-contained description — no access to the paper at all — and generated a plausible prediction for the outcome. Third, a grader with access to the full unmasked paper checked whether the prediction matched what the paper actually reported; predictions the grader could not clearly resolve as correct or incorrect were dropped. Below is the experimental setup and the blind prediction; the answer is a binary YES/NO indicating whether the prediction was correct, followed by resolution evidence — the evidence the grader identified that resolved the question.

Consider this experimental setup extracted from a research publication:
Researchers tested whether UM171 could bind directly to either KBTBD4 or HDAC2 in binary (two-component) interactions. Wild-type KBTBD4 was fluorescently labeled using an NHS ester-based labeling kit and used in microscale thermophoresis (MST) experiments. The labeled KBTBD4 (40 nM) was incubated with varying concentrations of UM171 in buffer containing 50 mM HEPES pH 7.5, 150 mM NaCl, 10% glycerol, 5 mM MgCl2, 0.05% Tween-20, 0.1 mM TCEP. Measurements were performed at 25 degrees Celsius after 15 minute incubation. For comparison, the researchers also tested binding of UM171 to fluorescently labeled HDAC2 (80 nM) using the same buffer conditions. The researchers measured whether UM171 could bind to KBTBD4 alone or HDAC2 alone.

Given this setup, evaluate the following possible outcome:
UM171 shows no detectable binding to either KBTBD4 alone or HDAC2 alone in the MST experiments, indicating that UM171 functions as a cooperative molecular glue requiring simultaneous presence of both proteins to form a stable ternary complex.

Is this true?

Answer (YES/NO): YES